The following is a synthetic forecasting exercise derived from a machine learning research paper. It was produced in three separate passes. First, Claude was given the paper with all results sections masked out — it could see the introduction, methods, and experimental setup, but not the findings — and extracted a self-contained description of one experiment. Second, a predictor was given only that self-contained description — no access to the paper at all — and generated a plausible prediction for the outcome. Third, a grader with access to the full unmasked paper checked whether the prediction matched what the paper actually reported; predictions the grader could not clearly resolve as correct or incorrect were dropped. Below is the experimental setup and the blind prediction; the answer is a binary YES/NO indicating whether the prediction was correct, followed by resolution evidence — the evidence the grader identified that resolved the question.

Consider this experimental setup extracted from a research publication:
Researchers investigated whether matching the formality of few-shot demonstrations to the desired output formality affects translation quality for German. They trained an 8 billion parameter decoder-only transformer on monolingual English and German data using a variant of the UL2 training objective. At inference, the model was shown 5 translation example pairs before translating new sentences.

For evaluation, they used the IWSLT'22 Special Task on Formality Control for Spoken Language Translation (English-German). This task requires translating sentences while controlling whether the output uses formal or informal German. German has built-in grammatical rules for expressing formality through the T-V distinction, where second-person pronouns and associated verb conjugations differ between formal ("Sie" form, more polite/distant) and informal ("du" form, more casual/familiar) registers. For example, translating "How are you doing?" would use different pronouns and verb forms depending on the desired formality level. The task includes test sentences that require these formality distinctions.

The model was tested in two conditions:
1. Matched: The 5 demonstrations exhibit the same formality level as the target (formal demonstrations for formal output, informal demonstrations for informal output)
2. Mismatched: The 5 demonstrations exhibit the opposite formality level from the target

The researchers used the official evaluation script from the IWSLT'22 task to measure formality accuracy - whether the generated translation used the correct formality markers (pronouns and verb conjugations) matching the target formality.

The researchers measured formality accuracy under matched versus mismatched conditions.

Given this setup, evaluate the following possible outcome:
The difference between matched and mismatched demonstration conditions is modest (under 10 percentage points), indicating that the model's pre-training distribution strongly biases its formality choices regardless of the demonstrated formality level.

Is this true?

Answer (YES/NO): NO